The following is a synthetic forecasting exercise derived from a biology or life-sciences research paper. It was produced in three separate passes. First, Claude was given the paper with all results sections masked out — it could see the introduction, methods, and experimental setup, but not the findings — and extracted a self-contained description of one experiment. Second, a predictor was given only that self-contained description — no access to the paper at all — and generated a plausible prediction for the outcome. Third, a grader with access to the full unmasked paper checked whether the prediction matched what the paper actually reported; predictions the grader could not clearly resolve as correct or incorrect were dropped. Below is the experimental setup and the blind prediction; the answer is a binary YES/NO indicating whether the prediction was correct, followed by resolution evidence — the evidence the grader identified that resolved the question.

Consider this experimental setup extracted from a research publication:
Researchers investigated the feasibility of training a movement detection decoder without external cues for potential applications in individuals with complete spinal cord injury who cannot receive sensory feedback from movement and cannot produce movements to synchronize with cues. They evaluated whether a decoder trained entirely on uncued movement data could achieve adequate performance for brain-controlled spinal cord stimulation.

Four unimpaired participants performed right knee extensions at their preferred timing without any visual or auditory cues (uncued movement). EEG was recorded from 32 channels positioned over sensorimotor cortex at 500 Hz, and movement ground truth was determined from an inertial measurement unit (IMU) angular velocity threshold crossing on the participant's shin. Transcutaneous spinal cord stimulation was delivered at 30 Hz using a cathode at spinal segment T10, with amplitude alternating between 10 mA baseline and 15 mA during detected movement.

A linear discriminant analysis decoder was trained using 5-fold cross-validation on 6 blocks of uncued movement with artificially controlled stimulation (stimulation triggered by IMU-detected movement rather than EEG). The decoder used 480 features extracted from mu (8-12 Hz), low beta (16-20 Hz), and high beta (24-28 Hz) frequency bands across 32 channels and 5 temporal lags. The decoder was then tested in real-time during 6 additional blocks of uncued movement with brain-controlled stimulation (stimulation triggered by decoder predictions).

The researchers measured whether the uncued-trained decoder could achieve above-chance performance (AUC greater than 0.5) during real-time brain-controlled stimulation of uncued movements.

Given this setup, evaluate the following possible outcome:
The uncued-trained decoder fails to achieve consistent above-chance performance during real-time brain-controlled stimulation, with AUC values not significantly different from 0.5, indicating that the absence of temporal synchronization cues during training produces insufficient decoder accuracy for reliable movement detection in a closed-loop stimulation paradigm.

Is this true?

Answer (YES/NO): NO